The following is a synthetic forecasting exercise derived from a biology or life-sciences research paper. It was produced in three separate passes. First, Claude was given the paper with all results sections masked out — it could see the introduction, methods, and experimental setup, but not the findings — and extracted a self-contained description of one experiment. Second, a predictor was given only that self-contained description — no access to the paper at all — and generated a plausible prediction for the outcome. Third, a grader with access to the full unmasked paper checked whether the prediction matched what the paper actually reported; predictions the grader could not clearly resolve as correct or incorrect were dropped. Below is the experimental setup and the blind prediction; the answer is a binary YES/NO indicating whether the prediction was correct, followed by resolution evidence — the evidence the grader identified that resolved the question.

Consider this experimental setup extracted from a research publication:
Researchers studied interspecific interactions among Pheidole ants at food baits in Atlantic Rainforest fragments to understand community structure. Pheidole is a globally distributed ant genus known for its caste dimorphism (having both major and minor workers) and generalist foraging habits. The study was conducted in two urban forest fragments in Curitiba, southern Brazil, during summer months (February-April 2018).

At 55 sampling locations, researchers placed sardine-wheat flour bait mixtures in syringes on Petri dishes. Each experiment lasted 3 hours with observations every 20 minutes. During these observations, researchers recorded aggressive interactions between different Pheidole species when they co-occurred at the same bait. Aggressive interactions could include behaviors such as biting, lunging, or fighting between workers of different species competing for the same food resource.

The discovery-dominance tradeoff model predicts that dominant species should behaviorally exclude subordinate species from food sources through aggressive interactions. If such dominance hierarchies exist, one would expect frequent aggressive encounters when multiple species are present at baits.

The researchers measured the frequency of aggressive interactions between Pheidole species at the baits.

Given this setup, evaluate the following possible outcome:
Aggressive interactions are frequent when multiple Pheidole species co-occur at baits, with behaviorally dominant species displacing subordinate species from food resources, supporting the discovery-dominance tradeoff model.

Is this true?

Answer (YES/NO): NO